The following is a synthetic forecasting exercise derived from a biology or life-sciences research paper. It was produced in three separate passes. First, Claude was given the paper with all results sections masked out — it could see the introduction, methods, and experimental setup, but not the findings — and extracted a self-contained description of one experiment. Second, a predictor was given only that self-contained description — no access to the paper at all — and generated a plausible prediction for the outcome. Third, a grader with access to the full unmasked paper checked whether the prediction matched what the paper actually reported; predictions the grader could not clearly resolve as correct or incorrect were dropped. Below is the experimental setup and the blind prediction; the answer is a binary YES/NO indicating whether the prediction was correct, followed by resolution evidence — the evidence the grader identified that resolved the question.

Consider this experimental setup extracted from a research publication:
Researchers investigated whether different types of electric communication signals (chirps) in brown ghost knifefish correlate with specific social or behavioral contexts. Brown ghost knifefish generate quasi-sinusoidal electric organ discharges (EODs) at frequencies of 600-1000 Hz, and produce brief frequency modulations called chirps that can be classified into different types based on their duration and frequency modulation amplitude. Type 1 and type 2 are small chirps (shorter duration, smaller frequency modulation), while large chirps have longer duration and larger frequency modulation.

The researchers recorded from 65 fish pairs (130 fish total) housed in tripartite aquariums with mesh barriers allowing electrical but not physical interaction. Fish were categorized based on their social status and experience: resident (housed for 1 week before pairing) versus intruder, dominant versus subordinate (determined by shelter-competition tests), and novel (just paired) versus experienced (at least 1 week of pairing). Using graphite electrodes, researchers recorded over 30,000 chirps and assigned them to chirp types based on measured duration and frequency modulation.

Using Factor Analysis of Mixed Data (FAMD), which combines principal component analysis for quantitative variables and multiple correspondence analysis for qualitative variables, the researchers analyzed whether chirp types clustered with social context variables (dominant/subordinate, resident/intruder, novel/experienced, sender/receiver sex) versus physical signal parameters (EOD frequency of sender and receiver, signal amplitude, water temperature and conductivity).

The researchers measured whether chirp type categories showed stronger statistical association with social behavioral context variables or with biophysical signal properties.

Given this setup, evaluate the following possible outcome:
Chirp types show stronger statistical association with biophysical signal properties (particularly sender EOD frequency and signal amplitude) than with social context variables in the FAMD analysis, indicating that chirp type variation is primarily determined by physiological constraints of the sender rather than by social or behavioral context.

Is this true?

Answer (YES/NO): NO